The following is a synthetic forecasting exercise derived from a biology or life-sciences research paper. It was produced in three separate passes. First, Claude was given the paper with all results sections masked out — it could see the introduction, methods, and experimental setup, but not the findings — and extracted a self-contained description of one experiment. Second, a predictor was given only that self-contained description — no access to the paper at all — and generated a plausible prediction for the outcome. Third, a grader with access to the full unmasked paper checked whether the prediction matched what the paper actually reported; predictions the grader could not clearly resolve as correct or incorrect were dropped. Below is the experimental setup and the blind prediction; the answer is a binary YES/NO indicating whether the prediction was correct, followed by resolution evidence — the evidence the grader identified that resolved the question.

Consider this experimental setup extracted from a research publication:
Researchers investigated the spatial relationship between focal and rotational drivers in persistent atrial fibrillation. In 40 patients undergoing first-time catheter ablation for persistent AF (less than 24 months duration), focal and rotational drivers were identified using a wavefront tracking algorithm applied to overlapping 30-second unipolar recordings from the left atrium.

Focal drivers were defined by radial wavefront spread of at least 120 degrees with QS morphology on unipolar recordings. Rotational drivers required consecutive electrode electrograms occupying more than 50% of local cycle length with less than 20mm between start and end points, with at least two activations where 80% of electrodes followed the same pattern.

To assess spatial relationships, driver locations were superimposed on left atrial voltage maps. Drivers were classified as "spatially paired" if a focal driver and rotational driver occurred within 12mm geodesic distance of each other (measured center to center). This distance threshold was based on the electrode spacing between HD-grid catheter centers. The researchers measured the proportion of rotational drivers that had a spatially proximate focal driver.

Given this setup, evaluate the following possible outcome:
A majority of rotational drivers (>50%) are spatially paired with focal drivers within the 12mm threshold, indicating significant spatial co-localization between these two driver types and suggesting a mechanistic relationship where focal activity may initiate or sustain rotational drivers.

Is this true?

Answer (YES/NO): YES